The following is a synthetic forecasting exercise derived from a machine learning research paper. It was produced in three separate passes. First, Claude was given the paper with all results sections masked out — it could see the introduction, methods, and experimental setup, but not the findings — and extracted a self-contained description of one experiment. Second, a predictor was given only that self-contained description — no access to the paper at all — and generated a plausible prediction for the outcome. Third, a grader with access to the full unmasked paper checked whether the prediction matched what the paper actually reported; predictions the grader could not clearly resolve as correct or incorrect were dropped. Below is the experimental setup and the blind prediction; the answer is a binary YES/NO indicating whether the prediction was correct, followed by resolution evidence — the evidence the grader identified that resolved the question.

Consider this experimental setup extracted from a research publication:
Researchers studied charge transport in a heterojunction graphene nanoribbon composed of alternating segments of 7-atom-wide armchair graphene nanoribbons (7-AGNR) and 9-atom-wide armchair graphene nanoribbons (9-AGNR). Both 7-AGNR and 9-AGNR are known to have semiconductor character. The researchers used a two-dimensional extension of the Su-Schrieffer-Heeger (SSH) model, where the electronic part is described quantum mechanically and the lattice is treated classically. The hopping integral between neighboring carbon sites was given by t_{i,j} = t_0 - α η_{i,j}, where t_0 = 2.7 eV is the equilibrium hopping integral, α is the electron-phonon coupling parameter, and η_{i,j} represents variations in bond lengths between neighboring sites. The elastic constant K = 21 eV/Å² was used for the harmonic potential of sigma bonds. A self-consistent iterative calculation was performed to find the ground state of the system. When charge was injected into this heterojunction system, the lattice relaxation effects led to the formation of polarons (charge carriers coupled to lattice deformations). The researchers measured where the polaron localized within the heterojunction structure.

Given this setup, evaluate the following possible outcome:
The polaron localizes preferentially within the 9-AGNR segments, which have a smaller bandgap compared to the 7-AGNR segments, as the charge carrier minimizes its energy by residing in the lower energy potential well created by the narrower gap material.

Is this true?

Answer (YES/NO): YES